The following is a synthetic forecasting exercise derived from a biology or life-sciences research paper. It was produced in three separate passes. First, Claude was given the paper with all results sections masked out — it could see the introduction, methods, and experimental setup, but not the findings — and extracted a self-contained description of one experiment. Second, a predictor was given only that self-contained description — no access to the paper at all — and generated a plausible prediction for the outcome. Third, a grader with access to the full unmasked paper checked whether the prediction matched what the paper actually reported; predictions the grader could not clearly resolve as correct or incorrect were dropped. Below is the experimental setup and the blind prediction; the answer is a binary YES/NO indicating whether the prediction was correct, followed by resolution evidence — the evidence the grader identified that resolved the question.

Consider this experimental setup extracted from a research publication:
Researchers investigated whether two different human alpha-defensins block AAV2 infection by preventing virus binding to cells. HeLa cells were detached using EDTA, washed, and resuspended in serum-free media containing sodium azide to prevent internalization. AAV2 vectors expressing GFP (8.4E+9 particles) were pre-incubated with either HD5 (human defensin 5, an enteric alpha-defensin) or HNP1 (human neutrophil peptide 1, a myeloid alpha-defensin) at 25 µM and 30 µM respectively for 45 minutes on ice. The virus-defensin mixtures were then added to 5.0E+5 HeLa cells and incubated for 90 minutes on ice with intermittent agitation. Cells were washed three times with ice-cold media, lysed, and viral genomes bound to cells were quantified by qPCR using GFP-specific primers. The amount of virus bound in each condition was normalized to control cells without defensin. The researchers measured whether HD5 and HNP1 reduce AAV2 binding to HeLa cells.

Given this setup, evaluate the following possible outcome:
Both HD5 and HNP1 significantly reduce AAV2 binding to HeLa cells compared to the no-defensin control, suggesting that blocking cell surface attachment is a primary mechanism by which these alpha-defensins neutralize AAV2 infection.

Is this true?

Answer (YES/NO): NO